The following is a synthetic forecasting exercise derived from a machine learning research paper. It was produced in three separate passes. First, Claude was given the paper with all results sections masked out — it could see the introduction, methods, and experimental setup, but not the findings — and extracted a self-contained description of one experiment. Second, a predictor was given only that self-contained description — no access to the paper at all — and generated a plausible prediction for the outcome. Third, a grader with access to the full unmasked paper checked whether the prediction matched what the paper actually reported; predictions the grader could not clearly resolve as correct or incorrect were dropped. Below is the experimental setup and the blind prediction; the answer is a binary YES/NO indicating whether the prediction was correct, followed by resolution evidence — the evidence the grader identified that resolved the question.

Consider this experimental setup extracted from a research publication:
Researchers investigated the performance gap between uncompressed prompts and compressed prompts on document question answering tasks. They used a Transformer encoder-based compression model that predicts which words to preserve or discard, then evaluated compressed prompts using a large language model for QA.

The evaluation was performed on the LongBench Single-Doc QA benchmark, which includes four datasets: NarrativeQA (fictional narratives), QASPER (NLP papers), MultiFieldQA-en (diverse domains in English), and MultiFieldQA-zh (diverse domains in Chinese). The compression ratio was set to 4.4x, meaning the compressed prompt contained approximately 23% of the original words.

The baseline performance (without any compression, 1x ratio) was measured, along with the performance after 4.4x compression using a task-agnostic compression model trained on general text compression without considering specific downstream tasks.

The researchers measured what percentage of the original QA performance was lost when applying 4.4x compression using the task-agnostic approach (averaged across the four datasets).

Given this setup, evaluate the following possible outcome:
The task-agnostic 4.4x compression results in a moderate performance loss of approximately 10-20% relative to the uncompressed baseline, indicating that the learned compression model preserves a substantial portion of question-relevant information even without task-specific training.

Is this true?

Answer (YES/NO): NO